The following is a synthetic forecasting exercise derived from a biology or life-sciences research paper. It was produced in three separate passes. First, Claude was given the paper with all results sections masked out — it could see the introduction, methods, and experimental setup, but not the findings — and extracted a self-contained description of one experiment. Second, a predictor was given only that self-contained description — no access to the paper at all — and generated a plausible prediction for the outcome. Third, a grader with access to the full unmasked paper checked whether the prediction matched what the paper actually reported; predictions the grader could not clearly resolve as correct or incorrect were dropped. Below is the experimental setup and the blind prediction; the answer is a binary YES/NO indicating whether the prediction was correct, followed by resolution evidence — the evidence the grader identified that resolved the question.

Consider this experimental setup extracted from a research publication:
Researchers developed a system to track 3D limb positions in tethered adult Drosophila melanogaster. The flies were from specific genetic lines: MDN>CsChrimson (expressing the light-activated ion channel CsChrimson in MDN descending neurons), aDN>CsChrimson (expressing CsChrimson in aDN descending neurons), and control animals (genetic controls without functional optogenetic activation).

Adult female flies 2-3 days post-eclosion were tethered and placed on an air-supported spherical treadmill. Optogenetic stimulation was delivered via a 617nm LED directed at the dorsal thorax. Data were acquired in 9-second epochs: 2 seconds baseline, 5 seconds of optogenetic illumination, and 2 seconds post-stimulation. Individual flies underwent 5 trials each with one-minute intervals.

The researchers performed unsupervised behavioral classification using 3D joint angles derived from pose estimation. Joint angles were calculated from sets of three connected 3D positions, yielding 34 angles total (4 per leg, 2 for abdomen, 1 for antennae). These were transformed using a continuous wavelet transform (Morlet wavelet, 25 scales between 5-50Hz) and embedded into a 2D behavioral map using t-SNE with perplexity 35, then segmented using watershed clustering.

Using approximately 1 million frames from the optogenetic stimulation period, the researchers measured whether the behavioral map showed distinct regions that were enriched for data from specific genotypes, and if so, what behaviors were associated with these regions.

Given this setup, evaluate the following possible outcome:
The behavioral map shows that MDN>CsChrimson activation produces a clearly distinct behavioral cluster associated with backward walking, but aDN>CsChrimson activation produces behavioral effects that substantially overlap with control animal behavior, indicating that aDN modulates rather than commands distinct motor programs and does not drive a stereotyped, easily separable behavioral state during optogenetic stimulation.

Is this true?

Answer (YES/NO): NO